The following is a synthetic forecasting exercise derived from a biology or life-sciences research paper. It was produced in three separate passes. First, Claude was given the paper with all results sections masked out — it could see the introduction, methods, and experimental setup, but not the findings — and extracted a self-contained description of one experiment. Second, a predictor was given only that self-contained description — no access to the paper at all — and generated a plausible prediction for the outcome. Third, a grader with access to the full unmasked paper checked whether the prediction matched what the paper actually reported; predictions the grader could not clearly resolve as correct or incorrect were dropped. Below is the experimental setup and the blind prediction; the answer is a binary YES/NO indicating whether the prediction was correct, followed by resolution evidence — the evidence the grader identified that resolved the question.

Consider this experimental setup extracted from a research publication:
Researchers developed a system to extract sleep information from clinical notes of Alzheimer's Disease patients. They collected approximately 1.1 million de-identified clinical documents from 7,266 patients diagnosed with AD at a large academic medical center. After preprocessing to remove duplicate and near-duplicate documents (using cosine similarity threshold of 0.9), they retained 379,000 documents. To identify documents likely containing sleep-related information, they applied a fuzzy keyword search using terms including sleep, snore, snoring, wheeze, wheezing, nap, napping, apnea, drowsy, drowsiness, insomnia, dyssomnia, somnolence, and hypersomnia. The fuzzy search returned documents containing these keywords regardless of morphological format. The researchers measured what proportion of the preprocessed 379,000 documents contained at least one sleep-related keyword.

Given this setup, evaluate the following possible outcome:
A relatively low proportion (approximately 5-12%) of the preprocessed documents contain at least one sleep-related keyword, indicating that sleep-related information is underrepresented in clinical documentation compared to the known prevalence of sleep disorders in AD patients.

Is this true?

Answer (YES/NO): NO